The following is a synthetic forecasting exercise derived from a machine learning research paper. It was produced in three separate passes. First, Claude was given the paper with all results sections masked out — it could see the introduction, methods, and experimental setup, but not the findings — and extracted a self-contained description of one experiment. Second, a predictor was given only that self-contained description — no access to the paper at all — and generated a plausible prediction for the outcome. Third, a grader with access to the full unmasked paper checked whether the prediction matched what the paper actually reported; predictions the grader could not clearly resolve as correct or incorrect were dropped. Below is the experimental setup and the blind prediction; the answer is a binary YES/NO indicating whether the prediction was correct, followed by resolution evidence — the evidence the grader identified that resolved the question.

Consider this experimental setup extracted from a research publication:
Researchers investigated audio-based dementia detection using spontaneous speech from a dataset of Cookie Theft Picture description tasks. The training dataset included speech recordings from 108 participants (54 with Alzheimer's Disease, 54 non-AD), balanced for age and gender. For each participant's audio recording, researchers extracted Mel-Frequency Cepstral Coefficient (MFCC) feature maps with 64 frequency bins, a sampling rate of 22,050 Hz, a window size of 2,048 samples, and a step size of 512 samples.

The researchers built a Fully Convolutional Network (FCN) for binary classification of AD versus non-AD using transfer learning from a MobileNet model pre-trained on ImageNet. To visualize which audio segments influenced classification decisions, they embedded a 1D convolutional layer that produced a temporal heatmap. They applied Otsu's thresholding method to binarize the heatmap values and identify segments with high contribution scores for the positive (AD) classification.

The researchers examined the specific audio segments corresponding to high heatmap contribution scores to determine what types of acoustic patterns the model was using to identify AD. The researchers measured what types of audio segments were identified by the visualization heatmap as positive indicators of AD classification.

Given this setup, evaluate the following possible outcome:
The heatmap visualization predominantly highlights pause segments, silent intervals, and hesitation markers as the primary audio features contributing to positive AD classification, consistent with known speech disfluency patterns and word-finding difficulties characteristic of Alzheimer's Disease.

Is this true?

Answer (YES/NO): NO